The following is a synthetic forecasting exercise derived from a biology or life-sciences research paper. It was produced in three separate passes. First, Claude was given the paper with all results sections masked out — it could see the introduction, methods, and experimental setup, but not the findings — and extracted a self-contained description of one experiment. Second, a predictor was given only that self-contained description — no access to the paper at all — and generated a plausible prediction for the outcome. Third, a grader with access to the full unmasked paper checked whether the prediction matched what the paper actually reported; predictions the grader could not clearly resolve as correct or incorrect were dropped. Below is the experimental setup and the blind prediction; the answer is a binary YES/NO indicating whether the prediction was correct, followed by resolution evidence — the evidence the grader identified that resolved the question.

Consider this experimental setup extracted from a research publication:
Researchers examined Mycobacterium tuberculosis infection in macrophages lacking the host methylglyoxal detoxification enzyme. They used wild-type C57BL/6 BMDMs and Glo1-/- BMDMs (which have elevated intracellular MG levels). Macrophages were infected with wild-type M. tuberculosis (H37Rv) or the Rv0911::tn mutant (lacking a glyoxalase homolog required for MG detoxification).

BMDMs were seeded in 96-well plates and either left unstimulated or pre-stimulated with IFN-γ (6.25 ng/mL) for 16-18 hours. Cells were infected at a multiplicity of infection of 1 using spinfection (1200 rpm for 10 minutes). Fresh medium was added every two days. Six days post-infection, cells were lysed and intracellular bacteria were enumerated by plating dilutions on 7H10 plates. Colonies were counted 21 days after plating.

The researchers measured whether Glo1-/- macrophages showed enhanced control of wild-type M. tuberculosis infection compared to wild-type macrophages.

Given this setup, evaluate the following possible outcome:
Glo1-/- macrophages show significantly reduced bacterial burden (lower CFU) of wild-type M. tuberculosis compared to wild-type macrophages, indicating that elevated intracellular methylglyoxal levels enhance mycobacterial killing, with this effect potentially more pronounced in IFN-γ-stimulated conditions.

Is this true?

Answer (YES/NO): NO